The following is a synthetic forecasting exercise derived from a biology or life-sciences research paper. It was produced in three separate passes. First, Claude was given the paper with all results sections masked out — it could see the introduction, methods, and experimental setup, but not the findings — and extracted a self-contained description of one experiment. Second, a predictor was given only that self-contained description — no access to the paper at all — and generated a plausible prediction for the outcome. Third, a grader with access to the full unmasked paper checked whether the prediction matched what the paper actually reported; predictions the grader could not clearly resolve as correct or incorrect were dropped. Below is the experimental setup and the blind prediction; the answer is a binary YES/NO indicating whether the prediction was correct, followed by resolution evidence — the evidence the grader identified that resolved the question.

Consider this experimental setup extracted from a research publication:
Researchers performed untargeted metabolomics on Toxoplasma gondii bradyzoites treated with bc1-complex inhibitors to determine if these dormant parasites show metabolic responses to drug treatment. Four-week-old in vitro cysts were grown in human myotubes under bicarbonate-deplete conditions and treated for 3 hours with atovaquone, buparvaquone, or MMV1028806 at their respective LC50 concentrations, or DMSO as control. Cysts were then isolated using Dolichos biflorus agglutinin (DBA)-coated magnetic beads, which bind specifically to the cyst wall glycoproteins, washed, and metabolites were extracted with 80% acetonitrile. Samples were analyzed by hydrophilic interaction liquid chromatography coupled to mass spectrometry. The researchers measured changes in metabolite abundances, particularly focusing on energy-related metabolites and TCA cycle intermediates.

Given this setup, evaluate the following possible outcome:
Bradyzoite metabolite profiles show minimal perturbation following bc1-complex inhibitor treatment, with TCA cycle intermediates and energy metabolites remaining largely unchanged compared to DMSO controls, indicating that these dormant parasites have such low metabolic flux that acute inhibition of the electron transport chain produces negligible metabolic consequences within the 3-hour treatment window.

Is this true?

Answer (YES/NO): NO